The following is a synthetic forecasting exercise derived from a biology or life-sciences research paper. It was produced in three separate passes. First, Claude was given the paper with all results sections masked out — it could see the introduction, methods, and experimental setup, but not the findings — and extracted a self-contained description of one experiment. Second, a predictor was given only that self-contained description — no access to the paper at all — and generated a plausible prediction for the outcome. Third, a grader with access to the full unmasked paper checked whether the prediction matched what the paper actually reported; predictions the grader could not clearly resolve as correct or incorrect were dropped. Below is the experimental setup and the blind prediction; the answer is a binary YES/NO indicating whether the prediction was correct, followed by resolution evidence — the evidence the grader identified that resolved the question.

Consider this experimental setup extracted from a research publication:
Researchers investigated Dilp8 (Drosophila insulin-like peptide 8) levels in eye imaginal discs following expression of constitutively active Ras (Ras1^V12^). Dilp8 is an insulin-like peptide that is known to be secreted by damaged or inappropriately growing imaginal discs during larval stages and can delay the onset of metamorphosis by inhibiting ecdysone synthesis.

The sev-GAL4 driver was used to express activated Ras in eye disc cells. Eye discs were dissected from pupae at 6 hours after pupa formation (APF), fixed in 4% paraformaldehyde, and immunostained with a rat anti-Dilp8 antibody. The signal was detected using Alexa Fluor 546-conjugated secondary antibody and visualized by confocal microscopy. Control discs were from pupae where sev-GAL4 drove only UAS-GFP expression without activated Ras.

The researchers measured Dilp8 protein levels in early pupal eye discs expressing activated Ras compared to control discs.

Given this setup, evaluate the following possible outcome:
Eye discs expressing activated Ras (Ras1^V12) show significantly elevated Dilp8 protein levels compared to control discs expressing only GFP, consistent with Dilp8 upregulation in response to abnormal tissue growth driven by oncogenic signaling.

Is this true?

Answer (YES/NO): NO